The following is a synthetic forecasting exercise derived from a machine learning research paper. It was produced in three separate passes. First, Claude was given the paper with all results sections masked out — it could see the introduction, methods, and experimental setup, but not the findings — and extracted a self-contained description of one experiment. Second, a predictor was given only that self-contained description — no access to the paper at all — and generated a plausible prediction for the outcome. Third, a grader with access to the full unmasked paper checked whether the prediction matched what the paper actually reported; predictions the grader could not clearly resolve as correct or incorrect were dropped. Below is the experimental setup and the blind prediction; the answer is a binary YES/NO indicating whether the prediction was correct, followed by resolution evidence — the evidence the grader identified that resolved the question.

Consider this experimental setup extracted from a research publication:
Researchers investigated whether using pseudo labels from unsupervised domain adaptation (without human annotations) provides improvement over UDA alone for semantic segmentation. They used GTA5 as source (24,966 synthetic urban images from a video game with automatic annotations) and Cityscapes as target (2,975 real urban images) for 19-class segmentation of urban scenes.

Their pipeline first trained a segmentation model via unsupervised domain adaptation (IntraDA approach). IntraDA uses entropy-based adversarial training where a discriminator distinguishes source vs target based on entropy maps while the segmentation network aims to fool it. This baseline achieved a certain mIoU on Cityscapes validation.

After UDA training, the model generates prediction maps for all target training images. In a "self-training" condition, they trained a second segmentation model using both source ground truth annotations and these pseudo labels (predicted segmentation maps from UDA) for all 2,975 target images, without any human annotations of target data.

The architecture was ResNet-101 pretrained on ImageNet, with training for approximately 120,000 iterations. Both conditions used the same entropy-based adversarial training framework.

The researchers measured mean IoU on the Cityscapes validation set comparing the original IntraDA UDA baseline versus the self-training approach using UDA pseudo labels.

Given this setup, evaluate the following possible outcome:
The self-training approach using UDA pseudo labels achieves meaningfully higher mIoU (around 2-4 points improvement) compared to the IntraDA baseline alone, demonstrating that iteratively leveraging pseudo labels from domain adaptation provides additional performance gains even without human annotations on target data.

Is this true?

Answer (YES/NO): NO